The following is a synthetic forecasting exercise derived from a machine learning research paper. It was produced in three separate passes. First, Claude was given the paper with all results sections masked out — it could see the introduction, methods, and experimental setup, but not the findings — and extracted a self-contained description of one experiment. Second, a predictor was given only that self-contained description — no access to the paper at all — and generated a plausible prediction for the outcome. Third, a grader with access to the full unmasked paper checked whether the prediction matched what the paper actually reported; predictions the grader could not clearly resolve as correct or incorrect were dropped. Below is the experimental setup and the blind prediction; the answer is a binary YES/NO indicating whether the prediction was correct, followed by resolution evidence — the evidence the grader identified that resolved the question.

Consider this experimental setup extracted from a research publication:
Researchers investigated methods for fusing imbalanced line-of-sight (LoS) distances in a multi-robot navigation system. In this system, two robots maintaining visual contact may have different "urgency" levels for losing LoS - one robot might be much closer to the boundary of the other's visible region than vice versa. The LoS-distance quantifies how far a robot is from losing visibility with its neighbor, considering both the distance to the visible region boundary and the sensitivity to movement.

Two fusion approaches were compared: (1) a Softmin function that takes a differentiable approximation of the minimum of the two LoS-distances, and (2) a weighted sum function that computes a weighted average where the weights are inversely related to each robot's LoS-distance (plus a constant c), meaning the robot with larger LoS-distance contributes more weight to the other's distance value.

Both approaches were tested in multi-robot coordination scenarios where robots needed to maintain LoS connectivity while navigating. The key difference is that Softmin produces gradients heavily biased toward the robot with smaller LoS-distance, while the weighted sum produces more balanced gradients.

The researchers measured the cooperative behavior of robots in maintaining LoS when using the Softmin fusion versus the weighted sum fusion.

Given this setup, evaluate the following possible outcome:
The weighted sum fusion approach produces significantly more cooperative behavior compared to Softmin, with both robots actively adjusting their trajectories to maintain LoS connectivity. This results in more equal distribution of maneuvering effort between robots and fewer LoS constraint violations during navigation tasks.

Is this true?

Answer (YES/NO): YES